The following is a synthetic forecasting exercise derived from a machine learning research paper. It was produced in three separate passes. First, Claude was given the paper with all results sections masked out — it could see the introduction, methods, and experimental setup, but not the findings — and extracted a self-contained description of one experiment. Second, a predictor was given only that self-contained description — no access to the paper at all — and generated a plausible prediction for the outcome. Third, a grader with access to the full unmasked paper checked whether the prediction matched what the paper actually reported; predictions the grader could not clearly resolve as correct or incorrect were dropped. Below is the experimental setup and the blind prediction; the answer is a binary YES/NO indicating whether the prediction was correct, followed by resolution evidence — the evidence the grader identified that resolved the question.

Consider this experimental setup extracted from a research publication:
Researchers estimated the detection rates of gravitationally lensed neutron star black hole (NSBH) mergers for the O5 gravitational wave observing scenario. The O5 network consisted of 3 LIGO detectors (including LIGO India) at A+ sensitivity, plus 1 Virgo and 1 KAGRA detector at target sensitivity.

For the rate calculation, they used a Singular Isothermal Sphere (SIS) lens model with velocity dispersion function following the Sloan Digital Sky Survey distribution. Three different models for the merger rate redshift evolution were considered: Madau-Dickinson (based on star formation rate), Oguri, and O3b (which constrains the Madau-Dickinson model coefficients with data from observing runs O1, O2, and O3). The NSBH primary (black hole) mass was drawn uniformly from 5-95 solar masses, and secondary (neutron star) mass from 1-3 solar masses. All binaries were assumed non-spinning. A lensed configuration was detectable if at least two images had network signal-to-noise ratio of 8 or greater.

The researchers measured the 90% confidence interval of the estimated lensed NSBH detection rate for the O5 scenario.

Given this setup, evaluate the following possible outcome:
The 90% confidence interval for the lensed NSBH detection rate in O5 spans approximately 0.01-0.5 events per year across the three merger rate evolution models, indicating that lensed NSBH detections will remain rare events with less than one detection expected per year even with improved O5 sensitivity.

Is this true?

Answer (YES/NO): NO